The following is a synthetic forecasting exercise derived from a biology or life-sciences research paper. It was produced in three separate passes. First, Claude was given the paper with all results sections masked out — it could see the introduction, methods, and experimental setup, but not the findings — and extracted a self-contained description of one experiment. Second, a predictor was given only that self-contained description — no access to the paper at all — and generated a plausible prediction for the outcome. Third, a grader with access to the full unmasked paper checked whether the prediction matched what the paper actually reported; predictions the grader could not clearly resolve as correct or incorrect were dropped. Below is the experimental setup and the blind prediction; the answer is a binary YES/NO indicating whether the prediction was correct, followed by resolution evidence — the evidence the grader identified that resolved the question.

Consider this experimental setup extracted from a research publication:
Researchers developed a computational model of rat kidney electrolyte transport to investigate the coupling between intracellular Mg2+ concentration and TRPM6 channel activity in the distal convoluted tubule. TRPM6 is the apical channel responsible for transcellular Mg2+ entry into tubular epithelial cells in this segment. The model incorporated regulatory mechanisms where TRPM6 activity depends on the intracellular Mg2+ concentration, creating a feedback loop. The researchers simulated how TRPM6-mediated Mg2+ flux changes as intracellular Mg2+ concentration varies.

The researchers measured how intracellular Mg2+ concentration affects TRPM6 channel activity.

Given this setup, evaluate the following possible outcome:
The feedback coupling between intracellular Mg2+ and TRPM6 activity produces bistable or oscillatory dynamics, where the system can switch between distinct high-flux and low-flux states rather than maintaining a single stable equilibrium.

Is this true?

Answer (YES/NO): NO